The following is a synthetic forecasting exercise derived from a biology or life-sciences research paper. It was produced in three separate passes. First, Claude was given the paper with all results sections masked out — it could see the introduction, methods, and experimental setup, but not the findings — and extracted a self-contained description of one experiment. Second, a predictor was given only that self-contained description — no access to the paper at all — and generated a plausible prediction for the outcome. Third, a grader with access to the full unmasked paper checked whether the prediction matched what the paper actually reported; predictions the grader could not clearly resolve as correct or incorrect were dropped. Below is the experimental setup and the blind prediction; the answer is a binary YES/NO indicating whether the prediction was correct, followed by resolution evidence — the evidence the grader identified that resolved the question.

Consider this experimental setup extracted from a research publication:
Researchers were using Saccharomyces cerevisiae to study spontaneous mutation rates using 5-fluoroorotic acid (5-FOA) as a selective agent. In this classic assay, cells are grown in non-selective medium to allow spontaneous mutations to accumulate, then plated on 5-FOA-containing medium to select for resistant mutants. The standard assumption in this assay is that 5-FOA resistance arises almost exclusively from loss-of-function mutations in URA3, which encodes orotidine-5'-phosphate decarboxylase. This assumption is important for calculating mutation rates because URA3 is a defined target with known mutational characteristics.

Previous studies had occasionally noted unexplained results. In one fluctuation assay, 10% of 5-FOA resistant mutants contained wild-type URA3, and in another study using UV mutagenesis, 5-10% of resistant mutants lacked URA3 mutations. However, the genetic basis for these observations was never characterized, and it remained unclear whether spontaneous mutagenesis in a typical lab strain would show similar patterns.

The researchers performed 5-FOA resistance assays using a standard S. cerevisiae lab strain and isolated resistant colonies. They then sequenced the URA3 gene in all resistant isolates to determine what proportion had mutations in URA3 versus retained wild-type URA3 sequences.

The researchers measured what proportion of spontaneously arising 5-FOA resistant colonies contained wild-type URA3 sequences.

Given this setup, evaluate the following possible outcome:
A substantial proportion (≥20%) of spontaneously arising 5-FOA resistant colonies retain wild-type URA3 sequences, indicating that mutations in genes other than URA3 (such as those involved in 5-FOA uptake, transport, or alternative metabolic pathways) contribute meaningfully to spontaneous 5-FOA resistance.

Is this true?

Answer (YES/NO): YES